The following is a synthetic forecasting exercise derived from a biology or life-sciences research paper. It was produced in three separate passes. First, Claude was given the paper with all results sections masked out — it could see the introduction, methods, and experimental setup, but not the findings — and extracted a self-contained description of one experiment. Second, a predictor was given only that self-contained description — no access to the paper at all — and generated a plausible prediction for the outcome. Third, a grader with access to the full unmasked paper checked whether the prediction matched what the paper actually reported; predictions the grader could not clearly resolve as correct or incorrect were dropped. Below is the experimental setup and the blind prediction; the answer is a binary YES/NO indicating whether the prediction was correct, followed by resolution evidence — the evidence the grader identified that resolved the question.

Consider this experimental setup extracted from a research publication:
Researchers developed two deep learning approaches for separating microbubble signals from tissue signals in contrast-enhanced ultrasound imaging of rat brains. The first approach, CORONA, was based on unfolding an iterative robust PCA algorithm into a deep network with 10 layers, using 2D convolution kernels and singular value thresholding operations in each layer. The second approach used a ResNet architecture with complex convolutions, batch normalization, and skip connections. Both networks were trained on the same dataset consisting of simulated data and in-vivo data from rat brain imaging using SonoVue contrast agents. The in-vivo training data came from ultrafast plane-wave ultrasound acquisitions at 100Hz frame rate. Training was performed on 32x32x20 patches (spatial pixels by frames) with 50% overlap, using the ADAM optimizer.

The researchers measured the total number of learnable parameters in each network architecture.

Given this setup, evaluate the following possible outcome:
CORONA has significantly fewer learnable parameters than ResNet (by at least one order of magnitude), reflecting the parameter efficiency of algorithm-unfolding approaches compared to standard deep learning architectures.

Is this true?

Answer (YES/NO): YES